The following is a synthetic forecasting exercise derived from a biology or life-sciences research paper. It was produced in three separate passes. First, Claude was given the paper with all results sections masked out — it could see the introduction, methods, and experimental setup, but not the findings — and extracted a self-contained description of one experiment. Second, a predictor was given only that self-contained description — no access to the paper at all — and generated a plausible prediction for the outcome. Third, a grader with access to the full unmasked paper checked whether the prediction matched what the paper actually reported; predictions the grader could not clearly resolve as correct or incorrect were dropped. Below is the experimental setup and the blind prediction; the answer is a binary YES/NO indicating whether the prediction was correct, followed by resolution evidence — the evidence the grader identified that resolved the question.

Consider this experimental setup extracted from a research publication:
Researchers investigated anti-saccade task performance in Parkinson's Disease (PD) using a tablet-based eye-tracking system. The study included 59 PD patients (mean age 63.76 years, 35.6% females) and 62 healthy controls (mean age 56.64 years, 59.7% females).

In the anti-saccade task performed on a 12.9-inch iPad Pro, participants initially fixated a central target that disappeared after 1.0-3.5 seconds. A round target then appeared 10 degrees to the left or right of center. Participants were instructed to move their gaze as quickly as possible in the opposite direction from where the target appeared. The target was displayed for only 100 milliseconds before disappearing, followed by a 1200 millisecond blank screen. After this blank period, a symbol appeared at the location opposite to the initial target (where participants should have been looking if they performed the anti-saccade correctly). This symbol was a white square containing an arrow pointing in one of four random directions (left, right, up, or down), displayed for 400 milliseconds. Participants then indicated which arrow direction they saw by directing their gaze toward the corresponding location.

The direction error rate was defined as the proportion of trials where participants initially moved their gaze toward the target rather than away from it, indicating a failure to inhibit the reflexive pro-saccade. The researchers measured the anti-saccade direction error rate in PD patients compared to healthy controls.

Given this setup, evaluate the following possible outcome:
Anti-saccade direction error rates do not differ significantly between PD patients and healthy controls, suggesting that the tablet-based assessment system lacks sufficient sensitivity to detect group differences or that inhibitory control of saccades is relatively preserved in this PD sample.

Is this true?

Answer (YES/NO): YES